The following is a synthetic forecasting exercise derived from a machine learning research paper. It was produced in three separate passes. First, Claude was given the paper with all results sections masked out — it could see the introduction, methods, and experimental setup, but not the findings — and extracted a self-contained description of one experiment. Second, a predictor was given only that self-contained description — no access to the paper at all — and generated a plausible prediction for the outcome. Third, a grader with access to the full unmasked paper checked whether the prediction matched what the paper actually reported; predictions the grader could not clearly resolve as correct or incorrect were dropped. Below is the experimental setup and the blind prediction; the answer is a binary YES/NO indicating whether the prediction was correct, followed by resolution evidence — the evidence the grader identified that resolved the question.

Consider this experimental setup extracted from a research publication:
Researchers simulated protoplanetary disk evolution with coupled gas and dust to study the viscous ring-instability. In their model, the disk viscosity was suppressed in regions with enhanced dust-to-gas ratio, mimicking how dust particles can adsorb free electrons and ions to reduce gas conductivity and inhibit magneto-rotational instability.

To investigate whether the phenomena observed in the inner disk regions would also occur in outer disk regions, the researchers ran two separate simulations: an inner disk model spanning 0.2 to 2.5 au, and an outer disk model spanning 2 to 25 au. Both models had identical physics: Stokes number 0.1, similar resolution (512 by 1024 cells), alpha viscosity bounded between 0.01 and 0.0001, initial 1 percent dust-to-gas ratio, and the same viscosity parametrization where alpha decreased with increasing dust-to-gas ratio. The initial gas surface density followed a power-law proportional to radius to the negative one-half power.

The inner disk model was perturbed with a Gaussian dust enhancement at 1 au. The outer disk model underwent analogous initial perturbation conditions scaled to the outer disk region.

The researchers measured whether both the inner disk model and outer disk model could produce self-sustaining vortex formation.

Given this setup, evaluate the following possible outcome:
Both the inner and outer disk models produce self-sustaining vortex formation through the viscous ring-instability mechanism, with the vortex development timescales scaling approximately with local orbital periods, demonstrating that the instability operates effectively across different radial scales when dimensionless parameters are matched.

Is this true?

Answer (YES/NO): YES